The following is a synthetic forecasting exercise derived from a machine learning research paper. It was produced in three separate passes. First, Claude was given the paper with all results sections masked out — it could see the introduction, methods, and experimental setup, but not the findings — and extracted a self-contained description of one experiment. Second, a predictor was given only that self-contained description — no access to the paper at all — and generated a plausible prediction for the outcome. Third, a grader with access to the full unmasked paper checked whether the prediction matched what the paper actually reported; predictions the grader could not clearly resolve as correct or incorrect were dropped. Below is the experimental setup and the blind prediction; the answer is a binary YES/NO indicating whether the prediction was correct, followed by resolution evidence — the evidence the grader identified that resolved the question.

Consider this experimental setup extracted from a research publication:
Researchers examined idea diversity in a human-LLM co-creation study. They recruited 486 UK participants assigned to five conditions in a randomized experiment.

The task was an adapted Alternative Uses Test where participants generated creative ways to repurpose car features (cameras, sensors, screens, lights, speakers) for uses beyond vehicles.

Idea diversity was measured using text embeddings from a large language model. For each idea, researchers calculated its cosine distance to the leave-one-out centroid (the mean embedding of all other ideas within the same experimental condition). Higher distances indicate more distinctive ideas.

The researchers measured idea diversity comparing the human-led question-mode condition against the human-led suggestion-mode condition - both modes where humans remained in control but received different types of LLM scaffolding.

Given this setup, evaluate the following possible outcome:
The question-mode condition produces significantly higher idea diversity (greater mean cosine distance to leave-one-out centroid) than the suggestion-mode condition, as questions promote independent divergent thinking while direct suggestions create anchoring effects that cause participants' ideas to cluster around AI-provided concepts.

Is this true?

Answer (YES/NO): YES